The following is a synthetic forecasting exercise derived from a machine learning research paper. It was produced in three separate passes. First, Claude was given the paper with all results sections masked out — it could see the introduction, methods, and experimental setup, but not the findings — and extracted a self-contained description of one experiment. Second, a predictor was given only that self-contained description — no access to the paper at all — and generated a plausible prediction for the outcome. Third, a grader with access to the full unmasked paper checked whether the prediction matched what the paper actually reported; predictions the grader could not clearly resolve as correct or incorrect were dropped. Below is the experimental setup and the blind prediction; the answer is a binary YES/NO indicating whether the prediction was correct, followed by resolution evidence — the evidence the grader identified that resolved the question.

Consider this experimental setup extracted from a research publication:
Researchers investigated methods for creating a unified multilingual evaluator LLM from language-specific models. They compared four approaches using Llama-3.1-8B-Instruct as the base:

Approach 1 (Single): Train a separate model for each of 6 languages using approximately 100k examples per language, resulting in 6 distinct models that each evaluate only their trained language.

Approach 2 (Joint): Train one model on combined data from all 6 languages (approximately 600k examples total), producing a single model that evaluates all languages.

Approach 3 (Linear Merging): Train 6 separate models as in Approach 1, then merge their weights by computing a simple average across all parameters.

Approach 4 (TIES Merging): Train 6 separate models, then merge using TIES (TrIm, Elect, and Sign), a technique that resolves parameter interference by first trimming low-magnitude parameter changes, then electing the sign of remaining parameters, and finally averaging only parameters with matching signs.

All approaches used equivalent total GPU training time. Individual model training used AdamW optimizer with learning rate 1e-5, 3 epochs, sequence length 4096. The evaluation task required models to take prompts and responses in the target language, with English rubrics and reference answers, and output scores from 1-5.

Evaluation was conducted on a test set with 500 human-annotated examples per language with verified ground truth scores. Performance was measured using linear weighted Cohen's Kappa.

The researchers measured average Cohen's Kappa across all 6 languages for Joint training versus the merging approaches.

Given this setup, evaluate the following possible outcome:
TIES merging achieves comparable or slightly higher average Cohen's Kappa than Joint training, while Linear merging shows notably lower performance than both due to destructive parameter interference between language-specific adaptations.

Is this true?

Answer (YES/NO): NO